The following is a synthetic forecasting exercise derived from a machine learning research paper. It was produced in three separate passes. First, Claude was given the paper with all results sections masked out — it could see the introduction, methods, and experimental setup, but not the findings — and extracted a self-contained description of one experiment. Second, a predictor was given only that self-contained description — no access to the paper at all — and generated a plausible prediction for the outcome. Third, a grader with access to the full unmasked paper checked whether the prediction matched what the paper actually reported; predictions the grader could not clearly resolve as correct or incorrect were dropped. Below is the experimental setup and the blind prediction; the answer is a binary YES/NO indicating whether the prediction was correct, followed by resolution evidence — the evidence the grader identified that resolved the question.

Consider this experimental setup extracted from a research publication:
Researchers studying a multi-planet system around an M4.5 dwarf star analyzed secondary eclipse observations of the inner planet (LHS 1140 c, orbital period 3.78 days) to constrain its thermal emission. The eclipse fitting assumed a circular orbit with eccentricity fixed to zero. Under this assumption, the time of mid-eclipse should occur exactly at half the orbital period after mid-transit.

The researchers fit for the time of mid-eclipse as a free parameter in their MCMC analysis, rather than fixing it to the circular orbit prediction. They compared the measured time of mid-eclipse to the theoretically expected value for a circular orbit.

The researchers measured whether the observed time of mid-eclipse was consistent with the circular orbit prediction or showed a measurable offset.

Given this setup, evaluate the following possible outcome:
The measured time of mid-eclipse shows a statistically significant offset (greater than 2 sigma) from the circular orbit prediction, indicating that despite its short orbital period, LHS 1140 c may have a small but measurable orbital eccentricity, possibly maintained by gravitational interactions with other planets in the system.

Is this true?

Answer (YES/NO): NO